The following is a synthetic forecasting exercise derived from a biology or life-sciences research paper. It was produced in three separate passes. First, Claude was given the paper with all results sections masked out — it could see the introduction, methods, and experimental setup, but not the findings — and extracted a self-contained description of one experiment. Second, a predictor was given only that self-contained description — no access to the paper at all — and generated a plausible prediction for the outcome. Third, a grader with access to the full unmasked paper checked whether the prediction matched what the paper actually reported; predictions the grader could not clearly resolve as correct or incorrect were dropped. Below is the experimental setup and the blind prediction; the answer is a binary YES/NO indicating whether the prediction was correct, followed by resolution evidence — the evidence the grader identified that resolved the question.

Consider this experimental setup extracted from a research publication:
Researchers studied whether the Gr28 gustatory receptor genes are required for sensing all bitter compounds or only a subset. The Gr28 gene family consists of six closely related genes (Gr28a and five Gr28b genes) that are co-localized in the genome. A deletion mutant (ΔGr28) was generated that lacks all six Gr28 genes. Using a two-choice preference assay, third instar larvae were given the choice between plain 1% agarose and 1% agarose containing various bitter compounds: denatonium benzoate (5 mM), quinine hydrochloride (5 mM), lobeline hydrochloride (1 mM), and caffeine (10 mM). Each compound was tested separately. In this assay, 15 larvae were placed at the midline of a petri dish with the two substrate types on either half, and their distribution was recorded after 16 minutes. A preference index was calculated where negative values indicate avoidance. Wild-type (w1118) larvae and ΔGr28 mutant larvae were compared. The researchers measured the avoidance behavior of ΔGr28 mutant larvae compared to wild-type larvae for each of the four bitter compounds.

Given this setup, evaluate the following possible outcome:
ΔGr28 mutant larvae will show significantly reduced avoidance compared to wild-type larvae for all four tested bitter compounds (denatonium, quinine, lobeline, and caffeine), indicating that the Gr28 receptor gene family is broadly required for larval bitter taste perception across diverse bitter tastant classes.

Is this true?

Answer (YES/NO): NO